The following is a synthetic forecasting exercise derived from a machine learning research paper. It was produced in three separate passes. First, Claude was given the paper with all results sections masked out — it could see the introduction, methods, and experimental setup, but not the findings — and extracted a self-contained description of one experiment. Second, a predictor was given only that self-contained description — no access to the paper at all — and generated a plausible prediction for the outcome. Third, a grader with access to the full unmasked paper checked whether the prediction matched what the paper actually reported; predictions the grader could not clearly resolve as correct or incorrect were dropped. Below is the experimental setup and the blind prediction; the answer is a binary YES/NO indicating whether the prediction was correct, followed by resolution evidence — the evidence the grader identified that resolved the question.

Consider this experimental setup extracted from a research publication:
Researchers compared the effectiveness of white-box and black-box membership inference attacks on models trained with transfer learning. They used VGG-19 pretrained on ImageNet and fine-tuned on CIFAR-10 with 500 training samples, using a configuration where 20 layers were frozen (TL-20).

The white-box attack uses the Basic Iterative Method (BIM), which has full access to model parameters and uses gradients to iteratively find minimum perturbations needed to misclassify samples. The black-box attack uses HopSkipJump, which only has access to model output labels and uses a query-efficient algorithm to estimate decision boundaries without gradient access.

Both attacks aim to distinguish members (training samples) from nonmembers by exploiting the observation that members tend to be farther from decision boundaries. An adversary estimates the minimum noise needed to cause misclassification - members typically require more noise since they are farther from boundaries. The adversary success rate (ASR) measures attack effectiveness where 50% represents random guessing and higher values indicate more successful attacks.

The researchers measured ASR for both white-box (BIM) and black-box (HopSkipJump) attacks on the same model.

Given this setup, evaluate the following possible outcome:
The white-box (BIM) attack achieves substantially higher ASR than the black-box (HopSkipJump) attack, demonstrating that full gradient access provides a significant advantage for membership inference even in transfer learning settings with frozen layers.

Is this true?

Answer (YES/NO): NO